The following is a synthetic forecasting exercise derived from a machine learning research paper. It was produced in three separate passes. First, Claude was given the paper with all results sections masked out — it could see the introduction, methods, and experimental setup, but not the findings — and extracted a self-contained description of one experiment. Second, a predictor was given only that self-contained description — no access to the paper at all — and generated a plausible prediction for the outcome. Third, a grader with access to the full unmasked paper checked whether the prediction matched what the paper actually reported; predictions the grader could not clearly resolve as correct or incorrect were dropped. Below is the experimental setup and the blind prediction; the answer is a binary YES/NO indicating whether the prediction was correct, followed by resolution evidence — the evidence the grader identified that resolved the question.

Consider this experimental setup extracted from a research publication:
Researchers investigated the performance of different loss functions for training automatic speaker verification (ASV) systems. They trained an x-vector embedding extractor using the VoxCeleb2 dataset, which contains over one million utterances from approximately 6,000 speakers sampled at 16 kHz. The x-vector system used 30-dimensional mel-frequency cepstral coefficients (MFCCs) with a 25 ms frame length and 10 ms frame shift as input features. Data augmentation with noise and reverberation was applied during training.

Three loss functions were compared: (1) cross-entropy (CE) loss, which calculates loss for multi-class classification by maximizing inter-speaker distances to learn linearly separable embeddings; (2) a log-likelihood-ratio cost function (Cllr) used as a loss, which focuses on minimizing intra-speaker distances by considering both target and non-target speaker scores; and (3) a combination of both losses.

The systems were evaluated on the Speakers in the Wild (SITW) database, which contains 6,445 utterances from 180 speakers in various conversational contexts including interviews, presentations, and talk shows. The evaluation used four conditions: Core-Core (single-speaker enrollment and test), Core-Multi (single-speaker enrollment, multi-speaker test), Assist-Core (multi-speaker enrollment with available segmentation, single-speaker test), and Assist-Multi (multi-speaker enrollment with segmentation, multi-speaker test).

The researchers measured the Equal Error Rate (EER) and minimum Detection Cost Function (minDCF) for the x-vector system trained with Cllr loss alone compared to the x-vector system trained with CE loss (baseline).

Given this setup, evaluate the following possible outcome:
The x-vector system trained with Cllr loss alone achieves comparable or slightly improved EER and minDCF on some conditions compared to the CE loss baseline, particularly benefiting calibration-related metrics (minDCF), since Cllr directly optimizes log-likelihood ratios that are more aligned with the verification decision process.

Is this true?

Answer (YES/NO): NO